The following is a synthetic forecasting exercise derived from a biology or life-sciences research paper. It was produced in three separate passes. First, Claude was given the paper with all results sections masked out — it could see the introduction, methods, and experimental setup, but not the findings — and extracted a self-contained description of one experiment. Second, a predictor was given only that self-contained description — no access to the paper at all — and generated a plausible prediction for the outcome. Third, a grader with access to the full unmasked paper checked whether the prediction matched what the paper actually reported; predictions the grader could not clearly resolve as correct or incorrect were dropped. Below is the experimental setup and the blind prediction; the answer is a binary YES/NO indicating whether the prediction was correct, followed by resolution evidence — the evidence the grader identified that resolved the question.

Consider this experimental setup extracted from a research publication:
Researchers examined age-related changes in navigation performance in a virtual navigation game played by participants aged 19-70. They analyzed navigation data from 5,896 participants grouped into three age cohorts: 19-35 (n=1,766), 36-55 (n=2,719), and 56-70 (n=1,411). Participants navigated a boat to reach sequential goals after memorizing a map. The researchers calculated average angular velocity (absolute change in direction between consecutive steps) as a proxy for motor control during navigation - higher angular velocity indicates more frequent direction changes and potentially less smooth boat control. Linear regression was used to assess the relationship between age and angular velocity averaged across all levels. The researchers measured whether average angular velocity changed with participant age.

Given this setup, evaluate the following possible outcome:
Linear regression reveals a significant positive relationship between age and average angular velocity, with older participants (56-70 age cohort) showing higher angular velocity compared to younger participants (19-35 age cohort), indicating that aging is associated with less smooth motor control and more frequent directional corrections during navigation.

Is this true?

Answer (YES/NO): YES